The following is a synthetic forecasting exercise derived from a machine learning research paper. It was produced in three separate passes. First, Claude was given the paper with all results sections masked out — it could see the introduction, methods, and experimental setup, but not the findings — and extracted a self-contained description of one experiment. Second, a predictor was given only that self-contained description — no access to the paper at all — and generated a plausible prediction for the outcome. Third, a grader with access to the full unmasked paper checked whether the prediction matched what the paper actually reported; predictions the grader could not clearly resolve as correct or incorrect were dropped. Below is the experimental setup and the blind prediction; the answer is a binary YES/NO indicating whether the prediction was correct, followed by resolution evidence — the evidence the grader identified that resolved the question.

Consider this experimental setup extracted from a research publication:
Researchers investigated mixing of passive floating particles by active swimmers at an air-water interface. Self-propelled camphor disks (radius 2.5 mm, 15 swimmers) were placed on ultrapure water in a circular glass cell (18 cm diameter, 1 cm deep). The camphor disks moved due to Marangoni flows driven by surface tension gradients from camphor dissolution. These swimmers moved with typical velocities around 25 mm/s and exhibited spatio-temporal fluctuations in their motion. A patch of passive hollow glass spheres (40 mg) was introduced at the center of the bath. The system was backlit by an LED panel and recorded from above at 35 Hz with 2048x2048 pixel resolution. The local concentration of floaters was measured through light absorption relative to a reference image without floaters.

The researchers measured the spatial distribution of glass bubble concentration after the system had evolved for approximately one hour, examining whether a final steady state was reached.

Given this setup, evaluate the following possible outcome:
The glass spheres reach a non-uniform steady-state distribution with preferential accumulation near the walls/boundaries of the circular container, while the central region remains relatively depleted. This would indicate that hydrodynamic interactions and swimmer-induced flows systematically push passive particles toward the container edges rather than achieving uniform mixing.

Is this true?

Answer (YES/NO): NO